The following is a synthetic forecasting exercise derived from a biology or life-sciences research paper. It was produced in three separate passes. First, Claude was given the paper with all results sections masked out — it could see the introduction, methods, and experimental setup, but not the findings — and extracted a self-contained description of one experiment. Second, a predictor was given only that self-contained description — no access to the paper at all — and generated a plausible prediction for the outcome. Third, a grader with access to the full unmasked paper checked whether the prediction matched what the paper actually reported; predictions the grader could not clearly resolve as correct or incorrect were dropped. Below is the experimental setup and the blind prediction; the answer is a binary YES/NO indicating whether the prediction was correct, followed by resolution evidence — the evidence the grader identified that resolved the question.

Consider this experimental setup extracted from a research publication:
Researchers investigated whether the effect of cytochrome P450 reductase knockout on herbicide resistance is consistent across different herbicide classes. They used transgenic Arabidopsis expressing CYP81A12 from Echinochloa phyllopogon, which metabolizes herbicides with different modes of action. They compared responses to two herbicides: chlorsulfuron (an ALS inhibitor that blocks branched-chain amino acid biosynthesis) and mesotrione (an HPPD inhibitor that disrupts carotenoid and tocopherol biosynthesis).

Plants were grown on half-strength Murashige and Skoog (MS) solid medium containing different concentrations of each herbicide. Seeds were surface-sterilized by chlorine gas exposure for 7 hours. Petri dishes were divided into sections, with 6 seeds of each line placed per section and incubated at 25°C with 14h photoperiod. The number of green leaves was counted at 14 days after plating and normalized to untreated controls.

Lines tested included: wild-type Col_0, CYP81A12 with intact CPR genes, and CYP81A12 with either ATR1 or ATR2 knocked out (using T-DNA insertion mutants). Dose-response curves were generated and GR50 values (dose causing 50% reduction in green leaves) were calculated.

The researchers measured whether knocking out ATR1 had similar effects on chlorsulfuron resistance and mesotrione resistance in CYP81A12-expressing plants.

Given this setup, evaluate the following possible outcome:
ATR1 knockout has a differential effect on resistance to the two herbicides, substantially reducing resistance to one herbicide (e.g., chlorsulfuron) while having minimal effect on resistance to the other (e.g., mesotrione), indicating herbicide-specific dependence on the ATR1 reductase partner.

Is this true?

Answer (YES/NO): NO